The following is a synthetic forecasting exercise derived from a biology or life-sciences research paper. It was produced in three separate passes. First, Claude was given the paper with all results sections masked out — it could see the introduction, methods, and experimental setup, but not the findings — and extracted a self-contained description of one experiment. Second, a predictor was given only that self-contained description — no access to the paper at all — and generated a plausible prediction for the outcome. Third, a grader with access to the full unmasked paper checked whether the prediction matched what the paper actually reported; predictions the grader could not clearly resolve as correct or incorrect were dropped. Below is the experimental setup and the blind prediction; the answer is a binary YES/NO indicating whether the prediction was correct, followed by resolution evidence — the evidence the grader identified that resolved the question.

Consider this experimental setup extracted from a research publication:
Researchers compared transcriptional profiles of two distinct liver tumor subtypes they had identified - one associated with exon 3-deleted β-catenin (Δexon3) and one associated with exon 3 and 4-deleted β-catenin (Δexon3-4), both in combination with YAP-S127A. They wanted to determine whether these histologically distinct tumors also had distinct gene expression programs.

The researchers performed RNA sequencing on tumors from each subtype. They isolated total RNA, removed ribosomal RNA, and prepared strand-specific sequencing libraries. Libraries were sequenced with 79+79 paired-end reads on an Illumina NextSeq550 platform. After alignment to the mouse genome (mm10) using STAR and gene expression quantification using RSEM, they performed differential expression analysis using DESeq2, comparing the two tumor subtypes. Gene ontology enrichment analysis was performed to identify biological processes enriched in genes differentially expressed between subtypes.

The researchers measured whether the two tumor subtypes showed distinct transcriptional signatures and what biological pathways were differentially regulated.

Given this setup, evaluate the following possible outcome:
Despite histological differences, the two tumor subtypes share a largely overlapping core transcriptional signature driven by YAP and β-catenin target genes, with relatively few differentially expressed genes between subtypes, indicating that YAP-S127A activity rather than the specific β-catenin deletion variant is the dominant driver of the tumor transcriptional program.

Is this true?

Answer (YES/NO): NO